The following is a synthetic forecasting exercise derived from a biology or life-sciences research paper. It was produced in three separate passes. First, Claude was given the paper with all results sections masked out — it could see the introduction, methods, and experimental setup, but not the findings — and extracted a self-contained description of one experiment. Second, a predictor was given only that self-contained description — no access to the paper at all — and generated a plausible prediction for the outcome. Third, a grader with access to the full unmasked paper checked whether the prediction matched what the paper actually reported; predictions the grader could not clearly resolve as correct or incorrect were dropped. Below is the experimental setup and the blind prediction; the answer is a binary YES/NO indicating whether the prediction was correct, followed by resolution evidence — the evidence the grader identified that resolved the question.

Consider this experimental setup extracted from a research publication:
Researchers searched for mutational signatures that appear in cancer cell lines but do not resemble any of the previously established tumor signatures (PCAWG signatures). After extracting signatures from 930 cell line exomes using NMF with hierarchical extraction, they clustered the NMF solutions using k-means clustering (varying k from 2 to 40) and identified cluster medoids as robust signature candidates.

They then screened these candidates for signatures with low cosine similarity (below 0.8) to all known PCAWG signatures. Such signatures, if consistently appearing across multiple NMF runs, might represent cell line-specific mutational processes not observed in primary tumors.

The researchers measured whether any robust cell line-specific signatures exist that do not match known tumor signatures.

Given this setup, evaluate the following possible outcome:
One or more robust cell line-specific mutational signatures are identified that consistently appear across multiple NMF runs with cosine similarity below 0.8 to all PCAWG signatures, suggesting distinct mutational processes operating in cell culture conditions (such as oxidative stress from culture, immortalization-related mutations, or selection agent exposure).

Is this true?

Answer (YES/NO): YES